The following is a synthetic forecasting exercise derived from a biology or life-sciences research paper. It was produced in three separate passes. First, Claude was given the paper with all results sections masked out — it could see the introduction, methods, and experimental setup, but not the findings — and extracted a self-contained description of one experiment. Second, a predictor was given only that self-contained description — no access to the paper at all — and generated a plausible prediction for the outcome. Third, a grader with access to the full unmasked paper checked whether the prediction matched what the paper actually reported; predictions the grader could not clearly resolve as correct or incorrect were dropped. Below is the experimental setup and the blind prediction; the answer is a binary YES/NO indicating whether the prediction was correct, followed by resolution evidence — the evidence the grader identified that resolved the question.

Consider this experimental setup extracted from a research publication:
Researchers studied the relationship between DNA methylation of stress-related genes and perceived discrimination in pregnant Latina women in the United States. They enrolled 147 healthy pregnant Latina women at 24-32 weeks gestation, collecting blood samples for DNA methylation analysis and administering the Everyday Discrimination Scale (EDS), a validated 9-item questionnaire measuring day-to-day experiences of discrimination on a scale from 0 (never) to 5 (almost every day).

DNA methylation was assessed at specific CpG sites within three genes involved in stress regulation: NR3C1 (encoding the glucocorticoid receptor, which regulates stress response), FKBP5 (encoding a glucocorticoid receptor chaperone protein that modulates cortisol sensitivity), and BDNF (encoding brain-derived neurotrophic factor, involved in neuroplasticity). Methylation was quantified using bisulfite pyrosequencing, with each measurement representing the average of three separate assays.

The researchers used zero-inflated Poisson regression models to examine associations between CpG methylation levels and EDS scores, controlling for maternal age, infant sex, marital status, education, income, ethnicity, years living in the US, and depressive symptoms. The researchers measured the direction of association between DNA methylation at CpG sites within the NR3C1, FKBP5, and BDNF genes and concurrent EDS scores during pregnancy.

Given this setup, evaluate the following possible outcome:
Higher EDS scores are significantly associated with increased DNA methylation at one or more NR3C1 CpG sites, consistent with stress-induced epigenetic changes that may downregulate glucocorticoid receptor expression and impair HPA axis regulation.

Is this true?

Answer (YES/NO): NO